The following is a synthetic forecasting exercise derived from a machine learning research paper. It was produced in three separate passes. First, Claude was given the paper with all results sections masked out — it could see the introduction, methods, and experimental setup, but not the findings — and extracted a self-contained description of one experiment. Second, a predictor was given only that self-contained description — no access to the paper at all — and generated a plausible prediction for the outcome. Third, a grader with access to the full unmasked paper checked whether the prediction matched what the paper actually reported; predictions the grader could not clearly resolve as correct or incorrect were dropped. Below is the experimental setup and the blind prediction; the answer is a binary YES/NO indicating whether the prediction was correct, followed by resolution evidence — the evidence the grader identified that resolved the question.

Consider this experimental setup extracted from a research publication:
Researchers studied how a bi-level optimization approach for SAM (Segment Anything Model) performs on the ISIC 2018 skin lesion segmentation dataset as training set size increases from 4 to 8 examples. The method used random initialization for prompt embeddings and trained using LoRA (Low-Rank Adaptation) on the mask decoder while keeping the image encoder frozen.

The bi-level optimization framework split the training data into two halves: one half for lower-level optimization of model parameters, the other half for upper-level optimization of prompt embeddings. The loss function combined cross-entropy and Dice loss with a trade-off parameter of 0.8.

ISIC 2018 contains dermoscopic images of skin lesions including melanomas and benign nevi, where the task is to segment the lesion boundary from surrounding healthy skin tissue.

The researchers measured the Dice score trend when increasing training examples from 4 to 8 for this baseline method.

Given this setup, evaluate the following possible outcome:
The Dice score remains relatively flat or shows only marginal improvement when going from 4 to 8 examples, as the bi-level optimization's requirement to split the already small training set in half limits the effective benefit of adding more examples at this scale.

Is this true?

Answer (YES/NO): NO